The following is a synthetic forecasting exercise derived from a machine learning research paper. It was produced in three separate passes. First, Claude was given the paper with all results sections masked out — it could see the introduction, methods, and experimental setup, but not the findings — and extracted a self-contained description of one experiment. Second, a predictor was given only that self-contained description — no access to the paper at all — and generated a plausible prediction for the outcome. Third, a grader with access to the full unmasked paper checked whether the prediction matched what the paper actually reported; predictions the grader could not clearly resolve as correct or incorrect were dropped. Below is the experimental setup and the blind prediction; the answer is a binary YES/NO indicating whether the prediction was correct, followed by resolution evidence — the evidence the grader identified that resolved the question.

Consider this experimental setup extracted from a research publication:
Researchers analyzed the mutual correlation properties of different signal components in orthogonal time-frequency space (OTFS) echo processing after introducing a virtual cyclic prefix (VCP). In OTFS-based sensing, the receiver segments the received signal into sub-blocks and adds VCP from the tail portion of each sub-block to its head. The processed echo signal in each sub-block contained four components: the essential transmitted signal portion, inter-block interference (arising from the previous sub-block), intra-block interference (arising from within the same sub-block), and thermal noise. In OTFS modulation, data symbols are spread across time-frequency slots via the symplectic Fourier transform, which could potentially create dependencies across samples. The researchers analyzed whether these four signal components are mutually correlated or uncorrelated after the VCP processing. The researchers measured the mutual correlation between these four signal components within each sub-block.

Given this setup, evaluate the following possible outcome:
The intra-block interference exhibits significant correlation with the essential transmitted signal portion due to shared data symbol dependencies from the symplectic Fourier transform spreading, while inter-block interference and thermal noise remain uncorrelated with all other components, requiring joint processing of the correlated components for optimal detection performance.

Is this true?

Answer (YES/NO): NO